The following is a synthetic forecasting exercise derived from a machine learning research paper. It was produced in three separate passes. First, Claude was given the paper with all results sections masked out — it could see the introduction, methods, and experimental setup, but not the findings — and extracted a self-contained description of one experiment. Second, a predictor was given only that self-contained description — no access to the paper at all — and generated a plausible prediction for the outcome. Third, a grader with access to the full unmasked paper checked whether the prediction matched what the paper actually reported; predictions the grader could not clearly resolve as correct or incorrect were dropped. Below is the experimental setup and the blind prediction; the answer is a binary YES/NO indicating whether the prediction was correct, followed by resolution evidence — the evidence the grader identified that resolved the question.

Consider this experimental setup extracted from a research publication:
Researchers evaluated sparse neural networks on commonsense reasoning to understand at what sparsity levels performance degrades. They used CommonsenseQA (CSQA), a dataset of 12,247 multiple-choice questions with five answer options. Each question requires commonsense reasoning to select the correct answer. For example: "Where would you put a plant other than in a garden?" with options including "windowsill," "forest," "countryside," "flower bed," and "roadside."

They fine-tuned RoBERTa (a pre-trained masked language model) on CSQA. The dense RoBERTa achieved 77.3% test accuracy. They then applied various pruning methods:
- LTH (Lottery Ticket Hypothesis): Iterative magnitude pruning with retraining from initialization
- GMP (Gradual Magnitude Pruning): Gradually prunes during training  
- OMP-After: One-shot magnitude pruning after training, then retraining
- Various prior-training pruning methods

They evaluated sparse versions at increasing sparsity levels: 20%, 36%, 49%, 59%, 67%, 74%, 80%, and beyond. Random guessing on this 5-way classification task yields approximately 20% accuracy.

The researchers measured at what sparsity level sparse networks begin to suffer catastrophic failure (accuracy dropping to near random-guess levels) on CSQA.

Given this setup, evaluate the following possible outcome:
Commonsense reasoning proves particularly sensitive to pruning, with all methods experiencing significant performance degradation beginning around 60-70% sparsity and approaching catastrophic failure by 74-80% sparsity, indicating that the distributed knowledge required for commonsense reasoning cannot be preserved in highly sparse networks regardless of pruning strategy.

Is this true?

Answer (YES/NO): NO